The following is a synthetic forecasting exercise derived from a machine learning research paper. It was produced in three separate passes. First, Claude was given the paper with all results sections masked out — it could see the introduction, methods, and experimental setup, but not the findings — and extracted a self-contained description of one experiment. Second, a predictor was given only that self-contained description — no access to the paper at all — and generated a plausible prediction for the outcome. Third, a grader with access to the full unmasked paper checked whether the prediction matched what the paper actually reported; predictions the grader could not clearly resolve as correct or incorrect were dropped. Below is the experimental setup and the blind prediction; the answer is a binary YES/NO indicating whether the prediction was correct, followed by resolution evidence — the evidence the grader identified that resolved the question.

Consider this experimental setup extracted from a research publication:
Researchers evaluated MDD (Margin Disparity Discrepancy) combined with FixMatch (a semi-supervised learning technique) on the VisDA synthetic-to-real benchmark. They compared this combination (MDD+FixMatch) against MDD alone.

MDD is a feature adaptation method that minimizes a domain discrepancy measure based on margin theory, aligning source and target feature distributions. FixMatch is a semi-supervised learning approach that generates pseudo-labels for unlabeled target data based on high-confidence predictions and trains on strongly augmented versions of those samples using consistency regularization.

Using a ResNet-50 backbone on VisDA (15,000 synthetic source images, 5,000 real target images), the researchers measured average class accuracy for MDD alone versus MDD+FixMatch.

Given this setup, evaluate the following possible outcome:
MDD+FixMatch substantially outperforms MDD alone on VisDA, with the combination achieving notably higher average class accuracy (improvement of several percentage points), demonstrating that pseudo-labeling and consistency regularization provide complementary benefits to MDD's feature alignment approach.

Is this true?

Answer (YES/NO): YES